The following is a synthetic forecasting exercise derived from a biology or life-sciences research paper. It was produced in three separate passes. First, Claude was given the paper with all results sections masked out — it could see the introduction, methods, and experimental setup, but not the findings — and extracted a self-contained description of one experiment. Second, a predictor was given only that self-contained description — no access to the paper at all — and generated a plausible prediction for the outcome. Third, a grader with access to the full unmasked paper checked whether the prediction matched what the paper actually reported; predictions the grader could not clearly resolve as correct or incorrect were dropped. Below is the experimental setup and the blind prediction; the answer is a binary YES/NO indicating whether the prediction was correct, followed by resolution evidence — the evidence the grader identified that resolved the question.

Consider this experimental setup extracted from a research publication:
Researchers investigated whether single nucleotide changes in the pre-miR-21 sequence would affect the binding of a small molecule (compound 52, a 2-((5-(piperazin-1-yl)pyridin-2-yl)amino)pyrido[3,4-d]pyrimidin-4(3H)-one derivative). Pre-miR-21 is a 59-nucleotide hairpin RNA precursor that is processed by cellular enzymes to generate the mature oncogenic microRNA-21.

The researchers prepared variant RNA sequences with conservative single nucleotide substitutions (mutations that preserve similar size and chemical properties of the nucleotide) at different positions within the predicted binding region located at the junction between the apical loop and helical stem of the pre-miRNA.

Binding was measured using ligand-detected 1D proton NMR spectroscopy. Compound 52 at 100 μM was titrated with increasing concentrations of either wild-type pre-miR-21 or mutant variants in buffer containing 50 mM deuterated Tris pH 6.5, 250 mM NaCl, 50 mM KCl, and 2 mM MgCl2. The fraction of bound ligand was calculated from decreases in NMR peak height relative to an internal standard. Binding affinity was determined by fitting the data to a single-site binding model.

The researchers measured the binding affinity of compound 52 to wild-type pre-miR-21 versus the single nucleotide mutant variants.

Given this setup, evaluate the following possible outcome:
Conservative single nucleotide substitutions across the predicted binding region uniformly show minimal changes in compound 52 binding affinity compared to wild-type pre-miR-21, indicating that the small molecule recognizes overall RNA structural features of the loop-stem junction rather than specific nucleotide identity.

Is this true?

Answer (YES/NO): NO